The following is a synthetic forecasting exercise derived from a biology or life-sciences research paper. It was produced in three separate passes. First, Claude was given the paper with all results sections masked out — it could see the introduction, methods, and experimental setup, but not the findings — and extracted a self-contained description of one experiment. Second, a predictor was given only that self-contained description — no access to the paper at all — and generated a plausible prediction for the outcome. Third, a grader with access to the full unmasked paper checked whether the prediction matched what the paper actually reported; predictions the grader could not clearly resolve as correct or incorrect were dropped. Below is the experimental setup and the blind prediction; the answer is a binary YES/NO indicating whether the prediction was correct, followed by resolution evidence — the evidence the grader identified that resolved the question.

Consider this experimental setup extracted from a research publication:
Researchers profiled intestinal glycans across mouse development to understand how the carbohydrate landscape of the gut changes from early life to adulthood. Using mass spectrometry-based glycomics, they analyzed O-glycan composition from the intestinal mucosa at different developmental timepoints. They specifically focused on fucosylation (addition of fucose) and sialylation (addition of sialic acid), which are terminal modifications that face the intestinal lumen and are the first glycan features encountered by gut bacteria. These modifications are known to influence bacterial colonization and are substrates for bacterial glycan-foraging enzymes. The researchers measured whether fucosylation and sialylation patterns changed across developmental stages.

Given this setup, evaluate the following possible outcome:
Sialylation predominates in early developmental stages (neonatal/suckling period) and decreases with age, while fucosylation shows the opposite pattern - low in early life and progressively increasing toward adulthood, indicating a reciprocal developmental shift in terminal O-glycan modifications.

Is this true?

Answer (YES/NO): YES